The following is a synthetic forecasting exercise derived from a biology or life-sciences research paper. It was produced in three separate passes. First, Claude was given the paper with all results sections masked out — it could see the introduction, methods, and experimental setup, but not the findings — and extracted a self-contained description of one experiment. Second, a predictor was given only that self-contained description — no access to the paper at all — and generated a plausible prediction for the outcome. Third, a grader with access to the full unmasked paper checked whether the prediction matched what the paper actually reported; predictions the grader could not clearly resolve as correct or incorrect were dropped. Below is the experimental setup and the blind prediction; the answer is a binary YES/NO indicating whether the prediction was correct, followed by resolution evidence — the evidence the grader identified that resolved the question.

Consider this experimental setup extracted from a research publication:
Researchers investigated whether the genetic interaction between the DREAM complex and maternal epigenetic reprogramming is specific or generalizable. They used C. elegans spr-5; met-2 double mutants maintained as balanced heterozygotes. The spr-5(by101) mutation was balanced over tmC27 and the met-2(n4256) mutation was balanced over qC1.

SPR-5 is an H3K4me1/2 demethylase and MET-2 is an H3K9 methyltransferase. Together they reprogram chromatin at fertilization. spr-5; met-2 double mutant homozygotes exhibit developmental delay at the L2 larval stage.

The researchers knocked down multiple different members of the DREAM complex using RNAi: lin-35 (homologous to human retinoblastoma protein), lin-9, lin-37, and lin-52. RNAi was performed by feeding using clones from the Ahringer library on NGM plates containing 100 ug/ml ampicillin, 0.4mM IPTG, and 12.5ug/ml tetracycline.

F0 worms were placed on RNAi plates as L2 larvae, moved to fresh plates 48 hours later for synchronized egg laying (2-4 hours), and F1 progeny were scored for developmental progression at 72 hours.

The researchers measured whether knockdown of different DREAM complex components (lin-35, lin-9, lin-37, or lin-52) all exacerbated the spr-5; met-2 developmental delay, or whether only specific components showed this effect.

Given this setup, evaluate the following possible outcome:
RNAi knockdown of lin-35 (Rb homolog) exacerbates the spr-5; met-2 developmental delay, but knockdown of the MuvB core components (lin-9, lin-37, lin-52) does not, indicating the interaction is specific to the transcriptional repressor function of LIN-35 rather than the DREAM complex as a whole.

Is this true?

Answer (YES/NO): NO